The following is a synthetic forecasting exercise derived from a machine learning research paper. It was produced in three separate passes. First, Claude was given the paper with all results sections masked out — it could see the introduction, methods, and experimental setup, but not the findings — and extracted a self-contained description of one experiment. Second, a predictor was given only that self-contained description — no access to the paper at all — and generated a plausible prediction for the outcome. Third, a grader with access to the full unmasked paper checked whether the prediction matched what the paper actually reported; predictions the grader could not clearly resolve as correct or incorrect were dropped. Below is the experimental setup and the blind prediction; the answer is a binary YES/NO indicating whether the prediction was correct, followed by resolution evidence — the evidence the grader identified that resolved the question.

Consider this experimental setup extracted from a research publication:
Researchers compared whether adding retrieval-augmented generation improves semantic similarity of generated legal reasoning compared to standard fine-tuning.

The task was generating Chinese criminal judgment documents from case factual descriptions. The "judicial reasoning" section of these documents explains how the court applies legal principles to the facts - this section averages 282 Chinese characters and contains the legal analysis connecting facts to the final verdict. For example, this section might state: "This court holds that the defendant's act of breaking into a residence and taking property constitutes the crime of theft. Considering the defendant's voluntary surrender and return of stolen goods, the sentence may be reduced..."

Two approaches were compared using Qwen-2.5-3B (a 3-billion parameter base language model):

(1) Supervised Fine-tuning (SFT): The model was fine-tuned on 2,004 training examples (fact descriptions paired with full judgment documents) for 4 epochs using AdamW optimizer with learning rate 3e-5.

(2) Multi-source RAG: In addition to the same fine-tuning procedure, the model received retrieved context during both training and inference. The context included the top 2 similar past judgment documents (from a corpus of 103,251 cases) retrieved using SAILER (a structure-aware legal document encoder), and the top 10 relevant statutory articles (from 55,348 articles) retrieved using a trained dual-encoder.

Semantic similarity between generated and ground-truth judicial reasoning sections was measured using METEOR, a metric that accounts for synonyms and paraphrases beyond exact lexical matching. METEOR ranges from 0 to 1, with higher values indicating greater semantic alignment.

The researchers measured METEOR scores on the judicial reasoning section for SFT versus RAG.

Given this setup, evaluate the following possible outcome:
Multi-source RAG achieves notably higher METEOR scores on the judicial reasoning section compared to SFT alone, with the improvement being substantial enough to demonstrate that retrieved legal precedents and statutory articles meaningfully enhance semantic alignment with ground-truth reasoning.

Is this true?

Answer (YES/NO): NO